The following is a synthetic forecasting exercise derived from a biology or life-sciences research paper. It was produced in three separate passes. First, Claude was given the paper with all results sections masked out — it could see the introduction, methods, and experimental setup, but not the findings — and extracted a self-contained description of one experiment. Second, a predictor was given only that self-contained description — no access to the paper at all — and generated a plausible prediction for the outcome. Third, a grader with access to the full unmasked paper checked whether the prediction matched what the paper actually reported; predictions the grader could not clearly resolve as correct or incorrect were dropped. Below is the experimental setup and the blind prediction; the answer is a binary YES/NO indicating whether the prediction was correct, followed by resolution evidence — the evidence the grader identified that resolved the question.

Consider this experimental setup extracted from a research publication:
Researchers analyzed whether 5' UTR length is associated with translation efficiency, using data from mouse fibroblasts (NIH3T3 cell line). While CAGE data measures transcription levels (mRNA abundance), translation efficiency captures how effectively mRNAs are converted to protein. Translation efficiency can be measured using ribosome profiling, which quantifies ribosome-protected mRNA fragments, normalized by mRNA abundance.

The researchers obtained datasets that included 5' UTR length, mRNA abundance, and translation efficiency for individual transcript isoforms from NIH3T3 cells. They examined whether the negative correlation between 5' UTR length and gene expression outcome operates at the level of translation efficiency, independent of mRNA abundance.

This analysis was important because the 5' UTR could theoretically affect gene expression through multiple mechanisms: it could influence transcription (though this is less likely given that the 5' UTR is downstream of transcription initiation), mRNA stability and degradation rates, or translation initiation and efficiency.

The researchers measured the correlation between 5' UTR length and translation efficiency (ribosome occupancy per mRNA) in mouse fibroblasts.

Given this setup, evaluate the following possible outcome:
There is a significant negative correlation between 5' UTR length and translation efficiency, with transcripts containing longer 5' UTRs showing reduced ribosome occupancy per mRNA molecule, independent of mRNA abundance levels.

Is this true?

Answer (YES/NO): YES